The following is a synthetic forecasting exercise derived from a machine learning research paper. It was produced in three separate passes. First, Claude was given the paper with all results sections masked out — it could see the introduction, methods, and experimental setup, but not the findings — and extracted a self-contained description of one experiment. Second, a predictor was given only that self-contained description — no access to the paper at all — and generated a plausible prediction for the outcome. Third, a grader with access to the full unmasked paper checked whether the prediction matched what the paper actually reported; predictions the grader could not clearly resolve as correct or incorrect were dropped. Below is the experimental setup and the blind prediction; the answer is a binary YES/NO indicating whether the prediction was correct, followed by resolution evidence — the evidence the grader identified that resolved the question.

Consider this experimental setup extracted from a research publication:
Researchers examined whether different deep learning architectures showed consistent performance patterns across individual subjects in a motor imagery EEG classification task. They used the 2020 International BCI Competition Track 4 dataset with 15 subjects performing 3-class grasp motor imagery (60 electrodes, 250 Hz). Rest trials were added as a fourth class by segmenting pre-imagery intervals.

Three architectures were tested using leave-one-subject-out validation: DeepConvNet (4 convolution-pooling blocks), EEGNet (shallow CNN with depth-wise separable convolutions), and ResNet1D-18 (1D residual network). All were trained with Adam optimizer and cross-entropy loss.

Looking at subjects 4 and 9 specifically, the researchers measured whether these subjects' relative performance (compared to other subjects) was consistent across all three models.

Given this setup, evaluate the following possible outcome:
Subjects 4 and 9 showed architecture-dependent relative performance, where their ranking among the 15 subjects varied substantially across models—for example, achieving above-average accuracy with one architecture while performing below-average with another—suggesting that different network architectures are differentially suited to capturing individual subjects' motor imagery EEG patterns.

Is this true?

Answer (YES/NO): NO